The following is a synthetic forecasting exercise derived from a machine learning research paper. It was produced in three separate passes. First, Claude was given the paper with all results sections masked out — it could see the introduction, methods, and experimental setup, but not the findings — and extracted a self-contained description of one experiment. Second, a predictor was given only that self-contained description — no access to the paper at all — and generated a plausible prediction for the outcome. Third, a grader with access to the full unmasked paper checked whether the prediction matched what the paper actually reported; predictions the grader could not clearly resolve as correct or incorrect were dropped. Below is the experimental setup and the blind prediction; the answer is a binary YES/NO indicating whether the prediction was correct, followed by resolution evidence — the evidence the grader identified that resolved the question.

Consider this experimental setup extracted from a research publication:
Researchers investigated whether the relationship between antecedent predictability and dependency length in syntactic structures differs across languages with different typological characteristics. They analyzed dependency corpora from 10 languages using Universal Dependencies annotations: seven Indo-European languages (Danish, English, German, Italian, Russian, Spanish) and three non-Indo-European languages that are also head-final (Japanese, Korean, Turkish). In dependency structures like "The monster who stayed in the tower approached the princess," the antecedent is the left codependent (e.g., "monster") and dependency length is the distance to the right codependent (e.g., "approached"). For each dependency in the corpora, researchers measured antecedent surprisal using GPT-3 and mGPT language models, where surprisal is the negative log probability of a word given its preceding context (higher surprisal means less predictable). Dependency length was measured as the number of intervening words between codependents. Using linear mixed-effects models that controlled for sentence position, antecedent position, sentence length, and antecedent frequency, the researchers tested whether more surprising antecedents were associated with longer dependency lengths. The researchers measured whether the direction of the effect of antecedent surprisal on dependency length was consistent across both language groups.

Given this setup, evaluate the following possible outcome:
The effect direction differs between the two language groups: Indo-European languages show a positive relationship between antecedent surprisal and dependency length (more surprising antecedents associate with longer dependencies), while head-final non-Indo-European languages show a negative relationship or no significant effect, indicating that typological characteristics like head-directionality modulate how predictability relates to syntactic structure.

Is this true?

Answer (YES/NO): YES